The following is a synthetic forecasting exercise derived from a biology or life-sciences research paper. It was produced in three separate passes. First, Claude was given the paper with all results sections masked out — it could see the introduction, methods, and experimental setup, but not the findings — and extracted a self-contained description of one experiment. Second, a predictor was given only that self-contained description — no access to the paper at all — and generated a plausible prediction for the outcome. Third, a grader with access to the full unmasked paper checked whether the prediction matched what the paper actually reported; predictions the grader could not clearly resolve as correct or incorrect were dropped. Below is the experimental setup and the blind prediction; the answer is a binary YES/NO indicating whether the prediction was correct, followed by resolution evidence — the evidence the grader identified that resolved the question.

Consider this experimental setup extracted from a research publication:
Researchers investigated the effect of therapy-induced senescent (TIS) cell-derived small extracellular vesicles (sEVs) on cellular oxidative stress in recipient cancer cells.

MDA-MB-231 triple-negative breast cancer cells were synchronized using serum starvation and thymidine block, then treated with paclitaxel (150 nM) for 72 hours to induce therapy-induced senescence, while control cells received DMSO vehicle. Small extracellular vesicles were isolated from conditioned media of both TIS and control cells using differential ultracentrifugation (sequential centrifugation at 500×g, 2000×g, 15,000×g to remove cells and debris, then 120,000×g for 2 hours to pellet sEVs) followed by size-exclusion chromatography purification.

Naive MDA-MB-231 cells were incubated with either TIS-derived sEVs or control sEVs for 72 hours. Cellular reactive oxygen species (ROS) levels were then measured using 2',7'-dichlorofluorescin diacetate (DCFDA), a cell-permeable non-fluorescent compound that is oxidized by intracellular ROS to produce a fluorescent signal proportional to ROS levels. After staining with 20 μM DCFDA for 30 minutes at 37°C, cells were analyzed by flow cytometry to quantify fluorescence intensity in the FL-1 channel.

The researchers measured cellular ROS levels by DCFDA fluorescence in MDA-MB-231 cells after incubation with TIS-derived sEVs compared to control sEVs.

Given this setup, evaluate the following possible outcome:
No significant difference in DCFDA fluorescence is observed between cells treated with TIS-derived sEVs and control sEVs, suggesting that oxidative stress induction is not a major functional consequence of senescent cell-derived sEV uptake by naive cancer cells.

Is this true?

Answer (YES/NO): NO